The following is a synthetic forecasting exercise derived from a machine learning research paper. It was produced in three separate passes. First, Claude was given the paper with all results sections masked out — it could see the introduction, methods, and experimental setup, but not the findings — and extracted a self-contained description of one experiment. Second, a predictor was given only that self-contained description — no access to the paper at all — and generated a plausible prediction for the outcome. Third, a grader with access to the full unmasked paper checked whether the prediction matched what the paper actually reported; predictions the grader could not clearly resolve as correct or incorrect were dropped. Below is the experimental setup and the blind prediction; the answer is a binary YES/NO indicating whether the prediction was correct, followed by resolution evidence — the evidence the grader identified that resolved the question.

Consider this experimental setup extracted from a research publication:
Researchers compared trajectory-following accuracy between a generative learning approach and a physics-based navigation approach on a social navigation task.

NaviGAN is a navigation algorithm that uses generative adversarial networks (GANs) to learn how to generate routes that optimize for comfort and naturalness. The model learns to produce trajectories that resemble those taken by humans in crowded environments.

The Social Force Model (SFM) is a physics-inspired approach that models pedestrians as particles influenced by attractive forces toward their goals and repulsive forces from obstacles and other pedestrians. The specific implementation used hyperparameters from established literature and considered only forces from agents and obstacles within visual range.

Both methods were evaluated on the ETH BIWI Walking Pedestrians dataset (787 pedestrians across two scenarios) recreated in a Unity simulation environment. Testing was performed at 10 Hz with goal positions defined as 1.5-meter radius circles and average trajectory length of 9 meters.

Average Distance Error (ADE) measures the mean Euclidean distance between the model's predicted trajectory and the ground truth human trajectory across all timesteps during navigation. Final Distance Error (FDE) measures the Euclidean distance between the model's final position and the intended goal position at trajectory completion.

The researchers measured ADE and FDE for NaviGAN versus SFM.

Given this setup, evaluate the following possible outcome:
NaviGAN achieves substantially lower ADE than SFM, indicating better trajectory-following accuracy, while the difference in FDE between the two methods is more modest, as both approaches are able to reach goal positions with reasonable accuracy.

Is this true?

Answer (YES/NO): NO